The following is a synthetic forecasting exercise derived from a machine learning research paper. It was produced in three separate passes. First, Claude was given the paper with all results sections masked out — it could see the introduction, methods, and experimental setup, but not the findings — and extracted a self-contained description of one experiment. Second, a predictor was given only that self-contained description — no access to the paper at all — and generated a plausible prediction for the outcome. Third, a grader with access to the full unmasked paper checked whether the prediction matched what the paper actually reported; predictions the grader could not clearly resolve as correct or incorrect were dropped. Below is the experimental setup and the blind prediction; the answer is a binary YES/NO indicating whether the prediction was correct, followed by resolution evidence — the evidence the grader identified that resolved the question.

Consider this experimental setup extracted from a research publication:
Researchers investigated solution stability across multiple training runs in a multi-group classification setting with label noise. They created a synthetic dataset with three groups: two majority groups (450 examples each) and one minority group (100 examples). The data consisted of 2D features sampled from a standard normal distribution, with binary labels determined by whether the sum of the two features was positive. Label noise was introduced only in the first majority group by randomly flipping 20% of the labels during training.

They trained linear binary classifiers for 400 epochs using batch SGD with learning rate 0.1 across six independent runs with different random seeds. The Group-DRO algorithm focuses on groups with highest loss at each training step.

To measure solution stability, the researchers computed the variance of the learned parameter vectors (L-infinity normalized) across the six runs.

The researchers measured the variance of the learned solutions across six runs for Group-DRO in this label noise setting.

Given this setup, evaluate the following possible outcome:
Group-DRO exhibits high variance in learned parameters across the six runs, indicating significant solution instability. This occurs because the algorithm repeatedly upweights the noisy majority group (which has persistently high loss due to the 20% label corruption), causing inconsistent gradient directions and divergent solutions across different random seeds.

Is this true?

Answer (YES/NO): YES